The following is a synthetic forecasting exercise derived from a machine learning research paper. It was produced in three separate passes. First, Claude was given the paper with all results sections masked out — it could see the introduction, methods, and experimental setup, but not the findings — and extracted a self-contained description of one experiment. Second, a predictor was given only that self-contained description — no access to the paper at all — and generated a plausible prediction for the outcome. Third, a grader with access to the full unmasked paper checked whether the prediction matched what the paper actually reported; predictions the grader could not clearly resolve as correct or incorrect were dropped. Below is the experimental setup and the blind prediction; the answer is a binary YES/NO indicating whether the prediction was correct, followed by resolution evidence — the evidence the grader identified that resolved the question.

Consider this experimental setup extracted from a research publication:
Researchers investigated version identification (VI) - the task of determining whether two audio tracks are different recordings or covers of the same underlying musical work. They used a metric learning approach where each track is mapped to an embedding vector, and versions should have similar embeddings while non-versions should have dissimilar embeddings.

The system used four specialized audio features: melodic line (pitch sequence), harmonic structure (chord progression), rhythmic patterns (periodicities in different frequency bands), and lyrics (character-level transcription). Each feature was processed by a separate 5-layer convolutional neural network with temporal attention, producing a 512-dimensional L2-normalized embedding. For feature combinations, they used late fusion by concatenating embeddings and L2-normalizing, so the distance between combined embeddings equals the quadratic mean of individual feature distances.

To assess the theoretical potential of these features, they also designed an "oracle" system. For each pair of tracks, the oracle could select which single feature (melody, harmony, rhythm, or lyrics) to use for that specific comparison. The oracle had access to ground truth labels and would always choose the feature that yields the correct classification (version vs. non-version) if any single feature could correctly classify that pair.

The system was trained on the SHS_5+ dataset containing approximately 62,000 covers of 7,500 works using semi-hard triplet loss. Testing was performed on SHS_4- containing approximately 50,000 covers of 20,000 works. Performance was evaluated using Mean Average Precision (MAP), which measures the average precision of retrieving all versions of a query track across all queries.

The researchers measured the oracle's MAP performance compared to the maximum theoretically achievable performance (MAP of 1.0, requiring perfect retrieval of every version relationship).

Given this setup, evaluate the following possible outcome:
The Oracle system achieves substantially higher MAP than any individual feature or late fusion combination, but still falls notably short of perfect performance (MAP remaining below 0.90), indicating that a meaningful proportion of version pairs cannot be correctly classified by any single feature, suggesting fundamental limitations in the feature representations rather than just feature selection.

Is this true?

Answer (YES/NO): NO